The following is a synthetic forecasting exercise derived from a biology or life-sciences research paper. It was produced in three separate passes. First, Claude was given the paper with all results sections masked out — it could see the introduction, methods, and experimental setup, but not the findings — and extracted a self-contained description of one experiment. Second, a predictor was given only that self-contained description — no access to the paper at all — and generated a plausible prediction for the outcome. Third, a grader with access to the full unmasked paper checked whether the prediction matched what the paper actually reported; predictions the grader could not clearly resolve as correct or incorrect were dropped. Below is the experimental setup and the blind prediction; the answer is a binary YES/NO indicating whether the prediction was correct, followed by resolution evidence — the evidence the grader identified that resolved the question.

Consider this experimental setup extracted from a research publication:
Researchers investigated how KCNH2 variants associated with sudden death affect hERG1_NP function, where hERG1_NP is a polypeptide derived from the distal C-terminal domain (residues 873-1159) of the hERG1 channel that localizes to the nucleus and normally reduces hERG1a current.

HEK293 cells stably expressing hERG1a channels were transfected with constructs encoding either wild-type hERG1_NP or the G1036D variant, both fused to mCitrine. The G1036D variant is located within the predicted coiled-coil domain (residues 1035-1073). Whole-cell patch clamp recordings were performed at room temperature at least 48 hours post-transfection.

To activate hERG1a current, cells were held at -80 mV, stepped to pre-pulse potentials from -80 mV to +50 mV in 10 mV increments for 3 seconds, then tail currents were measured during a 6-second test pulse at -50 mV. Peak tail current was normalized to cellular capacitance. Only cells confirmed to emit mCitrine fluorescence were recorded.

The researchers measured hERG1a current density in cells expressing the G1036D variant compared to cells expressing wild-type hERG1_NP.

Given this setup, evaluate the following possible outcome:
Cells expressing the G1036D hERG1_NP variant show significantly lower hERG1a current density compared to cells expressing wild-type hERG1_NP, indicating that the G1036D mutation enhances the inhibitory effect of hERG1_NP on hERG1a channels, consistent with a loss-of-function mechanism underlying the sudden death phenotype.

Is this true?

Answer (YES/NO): NO